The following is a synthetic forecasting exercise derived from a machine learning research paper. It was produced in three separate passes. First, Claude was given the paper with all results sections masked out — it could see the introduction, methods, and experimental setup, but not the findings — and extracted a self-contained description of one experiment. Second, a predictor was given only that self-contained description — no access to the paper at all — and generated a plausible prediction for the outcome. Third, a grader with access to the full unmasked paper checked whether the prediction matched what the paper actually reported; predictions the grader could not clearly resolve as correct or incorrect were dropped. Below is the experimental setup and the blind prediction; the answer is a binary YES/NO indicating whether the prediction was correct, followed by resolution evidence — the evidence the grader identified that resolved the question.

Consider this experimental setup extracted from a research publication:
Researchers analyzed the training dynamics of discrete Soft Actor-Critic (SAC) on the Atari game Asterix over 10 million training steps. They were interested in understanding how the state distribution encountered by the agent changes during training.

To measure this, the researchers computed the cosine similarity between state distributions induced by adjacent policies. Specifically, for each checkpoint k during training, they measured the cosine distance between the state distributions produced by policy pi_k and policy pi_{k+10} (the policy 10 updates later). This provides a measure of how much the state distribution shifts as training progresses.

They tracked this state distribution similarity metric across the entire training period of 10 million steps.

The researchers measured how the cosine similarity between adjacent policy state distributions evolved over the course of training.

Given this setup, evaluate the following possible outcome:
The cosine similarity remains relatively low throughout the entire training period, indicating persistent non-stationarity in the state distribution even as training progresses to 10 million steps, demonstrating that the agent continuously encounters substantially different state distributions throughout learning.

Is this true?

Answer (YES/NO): NO